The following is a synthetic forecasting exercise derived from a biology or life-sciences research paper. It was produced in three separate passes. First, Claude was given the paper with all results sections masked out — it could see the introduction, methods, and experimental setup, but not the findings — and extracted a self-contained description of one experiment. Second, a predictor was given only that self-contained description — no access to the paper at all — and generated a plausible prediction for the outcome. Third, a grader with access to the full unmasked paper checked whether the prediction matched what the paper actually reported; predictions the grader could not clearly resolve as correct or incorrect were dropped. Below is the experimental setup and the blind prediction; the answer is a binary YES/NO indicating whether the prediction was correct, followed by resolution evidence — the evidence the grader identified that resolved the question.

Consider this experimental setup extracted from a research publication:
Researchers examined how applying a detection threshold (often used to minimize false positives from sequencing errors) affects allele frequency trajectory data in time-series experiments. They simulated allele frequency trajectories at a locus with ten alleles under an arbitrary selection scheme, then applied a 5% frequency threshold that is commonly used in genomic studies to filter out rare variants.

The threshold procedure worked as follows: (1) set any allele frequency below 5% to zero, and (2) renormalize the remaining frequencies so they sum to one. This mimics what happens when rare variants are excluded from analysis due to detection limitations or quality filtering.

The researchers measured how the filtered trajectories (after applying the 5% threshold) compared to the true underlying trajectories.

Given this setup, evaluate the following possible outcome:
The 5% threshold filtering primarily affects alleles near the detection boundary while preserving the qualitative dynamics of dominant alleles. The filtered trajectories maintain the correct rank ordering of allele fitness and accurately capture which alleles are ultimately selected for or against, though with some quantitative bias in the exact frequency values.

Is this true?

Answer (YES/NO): NO